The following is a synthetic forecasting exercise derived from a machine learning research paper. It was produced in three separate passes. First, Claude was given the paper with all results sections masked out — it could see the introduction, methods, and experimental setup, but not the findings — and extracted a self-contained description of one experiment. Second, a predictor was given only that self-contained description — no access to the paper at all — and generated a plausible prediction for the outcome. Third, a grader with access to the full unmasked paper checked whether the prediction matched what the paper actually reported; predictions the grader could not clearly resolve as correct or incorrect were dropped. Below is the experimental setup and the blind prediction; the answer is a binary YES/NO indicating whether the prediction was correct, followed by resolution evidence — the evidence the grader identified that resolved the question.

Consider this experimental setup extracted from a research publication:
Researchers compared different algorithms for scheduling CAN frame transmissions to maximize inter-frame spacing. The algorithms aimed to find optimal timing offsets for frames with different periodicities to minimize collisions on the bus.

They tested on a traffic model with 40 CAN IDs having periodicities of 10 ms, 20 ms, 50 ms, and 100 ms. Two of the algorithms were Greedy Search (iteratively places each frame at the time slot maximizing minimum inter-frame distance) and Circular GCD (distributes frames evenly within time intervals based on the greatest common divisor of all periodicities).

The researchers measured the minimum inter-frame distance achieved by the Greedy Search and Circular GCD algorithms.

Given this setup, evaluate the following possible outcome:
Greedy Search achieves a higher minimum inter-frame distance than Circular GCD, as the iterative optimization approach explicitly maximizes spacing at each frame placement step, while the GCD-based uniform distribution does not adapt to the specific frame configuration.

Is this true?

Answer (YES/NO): NO